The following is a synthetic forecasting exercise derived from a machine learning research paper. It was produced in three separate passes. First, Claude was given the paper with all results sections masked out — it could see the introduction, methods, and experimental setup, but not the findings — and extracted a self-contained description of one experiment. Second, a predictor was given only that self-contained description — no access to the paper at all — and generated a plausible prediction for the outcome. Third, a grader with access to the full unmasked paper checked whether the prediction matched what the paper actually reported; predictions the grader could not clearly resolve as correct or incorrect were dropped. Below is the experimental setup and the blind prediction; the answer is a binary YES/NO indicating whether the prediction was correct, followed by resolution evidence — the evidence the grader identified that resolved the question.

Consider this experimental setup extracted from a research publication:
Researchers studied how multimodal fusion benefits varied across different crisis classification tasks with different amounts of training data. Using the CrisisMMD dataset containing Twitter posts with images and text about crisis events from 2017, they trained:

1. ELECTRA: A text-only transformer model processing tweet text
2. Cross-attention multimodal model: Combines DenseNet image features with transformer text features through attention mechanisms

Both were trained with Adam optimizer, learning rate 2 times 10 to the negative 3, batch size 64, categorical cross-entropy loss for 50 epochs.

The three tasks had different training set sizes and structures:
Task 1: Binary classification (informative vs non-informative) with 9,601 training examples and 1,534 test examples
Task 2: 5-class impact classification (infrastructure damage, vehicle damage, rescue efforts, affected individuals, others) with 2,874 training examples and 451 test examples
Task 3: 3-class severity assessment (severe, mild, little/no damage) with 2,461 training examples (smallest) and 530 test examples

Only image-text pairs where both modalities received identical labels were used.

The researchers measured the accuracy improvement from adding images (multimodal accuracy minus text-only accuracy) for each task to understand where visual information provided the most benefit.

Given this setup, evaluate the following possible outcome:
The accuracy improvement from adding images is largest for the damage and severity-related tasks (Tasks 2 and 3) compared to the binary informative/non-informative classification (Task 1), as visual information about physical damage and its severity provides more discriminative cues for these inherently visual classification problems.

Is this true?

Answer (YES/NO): YES